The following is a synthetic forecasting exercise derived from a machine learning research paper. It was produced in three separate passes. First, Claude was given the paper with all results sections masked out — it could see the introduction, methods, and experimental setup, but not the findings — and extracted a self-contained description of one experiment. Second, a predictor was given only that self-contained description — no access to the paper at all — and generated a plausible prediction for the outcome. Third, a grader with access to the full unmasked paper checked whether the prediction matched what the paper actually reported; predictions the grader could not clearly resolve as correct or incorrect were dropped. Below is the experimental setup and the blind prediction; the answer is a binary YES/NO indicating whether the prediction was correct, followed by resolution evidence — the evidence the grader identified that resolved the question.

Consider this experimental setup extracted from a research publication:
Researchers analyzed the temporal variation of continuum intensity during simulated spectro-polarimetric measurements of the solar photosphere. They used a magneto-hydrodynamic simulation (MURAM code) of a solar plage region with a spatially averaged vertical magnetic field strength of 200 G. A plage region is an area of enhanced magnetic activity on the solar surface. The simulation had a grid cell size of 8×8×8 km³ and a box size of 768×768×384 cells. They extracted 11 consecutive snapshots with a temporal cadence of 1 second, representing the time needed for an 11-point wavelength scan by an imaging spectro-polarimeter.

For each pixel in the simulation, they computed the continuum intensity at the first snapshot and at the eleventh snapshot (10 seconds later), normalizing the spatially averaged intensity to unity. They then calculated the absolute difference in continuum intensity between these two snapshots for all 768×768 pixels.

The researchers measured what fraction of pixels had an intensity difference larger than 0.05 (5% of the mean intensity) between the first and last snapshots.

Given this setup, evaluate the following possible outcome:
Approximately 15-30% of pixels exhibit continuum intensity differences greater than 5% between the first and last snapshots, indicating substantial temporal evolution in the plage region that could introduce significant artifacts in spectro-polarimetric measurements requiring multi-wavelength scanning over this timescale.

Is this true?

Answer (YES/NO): NO